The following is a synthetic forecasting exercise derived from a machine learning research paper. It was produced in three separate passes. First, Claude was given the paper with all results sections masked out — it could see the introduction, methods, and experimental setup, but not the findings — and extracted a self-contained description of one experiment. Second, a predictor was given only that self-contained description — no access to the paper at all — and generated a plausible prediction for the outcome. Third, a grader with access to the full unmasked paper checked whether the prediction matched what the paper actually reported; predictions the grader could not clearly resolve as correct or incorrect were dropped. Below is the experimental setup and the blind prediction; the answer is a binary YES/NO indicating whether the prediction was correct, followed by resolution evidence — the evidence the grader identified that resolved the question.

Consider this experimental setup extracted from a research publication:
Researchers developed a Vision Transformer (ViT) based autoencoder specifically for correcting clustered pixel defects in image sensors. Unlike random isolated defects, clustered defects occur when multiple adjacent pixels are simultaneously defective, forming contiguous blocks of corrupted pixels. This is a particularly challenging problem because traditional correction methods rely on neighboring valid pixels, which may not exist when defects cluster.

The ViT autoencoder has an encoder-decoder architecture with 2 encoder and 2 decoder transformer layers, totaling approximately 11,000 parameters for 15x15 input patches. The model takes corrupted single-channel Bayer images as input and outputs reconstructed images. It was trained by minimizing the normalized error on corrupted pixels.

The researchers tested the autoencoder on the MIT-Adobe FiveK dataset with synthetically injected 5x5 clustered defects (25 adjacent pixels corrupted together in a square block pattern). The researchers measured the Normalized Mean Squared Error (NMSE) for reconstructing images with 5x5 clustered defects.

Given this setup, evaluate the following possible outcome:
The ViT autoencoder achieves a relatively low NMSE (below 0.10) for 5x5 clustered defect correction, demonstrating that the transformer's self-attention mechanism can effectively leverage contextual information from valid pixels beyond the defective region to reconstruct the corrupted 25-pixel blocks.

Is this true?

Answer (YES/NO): YES